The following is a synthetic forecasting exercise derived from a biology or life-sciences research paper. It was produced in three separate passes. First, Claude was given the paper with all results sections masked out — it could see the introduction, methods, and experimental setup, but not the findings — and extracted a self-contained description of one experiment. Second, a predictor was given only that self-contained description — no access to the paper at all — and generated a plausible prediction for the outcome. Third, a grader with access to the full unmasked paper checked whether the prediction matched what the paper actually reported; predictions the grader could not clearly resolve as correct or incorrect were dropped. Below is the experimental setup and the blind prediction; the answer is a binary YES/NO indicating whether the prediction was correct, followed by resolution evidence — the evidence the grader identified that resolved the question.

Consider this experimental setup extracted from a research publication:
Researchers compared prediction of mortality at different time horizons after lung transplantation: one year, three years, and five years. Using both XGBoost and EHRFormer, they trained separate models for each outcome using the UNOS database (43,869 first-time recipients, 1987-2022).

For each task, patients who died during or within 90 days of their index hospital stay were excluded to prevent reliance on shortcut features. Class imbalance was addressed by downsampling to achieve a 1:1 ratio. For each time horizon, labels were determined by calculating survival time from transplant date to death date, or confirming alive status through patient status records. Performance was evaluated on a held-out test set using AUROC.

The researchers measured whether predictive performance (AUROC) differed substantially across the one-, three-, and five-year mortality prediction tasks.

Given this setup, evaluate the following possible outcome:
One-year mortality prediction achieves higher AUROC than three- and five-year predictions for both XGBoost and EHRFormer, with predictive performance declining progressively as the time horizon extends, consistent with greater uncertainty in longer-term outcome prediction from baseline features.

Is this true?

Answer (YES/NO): NO